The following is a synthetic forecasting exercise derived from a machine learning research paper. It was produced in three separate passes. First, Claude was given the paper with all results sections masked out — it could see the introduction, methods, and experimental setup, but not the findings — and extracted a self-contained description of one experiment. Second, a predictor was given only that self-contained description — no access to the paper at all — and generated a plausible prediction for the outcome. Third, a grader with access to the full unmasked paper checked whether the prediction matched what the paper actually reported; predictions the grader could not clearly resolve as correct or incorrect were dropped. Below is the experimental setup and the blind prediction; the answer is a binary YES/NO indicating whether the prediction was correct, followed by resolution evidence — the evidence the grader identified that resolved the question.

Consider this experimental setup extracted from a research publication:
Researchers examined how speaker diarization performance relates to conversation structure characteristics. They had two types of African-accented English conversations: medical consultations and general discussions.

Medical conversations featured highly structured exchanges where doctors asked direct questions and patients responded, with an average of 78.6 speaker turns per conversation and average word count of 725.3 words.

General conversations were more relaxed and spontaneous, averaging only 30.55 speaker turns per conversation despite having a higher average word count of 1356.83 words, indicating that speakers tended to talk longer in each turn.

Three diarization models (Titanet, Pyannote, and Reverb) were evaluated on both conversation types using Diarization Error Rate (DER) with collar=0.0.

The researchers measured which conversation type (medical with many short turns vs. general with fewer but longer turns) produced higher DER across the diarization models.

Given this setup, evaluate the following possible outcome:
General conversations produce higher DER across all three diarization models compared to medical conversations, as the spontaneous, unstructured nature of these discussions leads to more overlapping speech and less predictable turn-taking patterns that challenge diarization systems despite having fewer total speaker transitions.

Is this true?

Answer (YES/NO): NO